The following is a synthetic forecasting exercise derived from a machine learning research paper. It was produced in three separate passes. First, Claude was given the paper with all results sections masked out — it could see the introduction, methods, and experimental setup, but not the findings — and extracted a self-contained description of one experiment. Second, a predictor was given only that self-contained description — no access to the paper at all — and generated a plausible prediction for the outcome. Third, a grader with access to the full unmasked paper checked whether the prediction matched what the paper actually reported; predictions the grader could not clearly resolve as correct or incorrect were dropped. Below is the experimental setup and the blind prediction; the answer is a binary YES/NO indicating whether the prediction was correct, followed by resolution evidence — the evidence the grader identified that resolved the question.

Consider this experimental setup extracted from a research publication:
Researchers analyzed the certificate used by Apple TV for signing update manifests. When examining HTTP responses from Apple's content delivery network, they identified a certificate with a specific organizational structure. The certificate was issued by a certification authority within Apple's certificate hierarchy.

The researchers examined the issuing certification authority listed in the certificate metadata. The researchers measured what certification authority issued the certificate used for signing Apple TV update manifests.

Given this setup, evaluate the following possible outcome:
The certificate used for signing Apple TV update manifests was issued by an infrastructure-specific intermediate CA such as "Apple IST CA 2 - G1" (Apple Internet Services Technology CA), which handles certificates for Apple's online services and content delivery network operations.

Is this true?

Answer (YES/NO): NO